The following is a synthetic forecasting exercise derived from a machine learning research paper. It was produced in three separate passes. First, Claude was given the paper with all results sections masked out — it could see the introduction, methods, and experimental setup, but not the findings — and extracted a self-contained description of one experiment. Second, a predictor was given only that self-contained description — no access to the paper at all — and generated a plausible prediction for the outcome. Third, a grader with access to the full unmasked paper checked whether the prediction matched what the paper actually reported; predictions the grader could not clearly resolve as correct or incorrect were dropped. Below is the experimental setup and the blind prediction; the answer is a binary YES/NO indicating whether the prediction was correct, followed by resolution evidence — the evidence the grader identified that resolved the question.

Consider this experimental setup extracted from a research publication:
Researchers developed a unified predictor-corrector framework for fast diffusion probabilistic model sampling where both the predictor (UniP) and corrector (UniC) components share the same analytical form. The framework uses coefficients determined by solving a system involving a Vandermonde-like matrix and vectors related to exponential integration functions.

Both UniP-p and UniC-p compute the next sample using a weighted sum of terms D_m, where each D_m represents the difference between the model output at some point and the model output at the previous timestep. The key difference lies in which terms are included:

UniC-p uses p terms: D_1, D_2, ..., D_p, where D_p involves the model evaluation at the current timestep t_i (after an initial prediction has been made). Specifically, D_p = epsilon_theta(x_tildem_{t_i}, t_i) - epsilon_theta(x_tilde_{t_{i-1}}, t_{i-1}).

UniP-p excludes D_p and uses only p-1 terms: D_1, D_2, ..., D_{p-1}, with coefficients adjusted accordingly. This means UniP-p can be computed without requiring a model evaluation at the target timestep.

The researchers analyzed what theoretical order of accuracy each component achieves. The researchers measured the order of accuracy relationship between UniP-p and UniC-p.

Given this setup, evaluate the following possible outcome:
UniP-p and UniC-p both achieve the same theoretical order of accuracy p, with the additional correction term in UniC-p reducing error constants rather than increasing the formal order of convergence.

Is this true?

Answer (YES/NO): NO